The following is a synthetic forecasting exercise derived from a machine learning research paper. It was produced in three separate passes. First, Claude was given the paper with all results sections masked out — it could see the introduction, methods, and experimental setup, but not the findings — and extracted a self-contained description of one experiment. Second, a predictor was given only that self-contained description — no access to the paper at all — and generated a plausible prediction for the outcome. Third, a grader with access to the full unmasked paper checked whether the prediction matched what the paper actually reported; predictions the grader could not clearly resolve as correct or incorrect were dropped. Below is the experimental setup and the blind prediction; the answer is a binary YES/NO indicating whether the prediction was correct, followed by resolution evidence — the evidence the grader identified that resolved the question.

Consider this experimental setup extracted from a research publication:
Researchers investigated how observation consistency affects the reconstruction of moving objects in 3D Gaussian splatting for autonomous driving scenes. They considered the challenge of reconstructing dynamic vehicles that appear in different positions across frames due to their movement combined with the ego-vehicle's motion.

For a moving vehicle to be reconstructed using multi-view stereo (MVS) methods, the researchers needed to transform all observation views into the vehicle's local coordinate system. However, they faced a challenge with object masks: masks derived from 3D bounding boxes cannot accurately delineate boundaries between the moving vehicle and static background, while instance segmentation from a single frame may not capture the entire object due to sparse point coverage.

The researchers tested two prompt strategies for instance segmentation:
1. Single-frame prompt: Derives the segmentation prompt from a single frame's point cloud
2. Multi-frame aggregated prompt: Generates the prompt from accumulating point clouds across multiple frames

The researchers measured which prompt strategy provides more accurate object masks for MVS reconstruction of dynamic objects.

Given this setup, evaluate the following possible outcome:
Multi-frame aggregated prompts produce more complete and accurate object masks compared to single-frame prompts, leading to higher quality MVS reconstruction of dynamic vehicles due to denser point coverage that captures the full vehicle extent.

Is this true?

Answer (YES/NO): NO